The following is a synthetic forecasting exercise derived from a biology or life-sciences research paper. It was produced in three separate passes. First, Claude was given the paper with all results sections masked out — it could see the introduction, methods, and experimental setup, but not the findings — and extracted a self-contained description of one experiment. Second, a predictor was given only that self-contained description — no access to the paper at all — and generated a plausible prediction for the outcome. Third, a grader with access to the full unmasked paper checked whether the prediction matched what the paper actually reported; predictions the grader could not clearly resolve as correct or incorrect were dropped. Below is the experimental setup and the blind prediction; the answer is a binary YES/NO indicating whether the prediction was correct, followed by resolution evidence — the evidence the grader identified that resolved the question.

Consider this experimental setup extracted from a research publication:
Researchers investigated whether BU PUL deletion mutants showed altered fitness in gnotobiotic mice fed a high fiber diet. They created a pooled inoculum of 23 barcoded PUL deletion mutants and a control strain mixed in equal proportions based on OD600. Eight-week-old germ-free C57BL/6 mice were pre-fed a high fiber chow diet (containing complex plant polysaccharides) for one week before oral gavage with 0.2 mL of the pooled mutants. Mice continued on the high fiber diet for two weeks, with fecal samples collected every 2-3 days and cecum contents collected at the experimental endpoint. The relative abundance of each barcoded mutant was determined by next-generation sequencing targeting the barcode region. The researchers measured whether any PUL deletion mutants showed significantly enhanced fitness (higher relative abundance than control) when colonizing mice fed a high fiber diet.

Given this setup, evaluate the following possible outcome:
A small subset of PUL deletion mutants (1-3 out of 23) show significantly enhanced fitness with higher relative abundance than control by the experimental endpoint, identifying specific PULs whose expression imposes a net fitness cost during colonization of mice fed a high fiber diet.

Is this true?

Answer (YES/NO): YES